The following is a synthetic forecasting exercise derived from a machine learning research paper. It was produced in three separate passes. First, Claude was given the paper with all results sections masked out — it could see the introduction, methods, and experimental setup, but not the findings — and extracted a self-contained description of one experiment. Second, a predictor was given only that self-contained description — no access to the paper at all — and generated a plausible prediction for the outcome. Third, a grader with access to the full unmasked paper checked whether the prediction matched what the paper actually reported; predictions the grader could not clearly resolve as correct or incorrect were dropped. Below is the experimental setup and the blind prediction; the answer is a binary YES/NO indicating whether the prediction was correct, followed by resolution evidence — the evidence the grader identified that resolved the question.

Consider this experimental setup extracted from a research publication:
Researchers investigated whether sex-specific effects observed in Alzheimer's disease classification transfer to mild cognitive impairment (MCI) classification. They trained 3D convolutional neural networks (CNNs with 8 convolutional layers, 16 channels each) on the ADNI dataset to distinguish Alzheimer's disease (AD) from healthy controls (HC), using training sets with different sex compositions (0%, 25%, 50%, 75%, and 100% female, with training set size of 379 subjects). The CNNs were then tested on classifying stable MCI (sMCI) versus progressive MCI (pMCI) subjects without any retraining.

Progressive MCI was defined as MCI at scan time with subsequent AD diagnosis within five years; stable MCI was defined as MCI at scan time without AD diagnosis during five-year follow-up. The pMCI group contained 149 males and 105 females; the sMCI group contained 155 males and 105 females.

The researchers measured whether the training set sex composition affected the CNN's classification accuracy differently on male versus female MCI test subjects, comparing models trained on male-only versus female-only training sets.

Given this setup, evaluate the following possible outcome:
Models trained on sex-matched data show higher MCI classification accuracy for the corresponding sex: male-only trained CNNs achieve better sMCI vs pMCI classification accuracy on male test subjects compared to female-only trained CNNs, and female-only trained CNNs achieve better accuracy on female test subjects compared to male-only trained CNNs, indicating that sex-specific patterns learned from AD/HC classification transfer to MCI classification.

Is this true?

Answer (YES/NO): NO